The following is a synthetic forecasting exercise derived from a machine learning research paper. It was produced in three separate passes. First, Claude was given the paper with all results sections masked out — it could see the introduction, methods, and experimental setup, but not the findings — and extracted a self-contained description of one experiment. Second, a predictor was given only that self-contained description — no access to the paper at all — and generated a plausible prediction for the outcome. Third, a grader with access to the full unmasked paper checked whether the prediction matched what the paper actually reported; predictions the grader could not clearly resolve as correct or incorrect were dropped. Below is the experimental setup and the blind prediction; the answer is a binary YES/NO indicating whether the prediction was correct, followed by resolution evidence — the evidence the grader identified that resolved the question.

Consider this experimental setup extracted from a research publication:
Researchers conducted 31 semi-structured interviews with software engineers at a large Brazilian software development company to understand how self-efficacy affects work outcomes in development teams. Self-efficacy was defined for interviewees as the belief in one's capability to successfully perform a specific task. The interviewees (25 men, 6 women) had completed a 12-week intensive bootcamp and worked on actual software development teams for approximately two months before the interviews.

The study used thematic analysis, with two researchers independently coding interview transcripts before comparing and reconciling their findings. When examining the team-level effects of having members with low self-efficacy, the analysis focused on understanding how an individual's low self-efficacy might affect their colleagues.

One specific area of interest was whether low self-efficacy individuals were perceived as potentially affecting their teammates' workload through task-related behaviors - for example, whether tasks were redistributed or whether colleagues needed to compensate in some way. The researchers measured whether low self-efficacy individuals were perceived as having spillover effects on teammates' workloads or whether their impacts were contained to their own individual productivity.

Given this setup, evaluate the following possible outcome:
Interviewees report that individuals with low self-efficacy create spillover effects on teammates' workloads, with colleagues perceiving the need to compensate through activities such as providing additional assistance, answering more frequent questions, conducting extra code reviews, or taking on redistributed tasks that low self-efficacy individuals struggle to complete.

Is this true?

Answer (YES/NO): YES